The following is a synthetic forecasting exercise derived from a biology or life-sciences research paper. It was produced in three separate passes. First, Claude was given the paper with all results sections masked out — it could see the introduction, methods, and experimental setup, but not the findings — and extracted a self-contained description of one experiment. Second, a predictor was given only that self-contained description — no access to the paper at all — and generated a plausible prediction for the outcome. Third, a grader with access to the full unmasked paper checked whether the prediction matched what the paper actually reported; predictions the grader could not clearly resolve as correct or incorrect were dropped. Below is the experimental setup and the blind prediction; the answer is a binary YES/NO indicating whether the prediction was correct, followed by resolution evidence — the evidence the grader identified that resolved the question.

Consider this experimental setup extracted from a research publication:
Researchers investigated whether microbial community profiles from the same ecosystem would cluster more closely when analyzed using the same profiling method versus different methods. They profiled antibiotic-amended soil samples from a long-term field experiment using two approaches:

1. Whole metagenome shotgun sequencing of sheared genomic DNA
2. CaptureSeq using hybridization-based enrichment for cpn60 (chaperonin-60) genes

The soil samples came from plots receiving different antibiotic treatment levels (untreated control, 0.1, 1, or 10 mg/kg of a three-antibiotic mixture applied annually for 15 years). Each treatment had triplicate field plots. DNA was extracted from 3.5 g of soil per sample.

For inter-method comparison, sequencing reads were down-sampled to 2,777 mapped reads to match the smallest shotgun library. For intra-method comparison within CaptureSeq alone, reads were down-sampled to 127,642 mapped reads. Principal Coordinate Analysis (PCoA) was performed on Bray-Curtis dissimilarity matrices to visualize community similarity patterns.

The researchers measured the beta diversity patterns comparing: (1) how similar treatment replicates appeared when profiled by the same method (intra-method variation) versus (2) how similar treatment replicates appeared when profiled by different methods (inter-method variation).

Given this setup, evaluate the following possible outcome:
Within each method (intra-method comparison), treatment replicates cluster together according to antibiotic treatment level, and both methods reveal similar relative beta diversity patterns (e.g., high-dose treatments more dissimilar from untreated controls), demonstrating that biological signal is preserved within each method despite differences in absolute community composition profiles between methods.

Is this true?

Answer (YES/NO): NO